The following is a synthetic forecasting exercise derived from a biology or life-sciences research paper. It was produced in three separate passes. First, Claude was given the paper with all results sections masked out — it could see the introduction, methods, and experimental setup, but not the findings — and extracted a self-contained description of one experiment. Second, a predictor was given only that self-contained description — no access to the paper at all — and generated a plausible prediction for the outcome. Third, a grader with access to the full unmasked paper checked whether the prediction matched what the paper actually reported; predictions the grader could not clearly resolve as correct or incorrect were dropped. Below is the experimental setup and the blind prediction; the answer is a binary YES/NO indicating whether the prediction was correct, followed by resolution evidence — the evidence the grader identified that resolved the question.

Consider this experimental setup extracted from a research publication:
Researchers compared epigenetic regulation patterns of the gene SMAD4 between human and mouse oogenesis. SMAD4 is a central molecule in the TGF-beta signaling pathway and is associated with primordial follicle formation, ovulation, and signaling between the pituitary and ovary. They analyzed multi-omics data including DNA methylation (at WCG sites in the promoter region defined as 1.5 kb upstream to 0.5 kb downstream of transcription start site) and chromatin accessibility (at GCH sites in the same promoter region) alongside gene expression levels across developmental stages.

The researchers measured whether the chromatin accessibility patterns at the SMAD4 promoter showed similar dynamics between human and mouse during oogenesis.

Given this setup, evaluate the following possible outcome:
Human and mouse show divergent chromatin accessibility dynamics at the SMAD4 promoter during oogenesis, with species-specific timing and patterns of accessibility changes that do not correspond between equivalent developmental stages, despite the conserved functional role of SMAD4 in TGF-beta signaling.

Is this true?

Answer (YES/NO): YES